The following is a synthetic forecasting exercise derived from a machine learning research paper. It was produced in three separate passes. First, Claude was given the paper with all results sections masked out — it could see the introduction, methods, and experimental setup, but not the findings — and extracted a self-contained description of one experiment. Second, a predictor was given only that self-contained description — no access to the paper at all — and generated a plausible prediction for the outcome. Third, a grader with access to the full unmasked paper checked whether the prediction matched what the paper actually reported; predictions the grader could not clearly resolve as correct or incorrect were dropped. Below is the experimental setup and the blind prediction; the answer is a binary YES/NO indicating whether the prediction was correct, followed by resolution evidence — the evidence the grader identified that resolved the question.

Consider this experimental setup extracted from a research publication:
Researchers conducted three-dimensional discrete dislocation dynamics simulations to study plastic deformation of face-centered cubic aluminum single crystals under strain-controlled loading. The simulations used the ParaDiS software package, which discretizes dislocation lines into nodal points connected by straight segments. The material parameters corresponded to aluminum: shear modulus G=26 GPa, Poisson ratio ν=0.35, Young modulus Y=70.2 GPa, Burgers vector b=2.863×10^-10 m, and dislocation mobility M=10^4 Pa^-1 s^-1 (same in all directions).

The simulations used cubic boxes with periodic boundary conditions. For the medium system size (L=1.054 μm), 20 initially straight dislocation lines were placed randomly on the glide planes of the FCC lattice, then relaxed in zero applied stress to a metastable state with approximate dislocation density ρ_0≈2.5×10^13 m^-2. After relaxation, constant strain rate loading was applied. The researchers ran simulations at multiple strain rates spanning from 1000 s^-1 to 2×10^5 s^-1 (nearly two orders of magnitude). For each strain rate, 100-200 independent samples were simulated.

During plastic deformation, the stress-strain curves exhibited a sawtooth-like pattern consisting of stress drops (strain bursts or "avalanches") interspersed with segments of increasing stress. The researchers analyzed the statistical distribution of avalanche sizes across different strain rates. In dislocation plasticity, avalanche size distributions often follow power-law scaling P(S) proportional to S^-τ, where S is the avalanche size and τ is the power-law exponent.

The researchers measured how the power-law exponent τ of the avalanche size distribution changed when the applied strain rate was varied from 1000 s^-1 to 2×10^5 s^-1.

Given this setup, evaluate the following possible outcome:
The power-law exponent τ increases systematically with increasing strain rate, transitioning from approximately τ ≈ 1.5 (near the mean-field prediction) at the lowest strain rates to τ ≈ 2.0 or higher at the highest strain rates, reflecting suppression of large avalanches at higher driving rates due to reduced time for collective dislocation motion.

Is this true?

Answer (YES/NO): NO